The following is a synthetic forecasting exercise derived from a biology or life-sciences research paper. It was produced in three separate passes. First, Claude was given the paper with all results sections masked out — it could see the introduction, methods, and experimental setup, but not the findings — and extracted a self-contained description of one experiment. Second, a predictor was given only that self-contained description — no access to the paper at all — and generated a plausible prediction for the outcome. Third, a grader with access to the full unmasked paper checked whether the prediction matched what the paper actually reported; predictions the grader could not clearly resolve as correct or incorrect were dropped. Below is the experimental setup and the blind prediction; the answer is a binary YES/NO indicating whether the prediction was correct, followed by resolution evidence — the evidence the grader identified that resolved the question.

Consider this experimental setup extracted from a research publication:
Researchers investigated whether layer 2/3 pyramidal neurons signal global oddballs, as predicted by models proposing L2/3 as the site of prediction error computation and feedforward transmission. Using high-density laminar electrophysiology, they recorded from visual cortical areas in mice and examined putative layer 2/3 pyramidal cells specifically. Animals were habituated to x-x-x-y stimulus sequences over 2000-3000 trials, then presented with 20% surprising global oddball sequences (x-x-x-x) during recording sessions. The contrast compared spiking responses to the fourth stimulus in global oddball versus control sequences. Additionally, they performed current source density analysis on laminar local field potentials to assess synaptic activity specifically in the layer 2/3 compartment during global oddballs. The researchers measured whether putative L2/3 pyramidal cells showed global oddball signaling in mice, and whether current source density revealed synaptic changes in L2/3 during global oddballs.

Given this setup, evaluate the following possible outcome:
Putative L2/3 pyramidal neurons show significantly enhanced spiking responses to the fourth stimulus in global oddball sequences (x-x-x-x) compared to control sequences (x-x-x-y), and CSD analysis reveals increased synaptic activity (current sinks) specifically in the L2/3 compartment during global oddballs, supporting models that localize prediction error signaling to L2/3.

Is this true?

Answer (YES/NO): NO